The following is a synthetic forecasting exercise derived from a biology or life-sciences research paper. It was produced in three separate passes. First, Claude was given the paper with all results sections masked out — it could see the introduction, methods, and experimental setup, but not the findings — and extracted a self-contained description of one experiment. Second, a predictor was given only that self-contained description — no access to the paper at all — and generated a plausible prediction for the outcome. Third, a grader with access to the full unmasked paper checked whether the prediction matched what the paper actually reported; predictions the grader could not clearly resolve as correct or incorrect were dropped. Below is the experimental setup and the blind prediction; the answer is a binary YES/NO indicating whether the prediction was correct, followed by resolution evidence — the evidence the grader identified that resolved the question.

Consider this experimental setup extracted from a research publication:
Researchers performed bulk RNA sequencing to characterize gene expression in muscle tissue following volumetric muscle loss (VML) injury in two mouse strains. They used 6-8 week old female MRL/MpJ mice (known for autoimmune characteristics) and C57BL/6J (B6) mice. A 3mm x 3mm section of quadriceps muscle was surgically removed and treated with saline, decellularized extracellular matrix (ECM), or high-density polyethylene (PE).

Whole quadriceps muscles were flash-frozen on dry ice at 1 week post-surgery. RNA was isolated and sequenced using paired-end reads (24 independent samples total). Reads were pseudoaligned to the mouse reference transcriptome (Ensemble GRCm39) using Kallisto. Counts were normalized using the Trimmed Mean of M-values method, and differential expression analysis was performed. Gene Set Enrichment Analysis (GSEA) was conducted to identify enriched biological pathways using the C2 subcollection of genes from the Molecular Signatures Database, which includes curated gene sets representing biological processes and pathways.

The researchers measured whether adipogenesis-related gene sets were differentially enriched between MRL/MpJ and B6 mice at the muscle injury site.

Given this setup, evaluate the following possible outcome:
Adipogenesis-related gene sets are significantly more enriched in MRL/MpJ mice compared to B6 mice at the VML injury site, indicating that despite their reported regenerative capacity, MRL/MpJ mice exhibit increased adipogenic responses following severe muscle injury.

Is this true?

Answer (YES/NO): YES